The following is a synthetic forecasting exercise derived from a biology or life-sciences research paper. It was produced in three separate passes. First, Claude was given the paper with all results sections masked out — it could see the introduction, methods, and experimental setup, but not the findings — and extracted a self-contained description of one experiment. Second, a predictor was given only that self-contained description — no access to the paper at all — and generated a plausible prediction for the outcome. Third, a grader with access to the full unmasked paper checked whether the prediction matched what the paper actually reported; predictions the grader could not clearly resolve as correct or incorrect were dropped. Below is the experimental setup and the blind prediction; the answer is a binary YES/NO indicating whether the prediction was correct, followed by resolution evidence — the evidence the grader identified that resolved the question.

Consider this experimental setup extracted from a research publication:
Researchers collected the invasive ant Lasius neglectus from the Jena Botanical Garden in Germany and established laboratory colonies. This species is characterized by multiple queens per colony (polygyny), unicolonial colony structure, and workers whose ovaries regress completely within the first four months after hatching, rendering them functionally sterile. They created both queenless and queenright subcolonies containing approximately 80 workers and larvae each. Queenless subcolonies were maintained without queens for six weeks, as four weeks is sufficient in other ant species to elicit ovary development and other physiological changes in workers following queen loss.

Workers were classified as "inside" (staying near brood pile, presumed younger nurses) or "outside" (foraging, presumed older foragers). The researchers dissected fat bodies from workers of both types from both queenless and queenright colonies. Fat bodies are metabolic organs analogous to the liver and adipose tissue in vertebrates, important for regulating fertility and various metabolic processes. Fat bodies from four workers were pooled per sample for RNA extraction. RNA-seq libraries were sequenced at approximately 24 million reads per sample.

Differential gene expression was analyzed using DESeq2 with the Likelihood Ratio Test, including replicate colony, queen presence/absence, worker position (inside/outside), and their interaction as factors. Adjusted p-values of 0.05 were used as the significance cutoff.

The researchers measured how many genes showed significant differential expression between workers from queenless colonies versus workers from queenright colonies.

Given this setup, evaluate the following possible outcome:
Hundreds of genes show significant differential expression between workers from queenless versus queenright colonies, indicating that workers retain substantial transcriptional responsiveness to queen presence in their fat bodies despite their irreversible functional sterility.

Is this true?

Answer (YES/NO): NO